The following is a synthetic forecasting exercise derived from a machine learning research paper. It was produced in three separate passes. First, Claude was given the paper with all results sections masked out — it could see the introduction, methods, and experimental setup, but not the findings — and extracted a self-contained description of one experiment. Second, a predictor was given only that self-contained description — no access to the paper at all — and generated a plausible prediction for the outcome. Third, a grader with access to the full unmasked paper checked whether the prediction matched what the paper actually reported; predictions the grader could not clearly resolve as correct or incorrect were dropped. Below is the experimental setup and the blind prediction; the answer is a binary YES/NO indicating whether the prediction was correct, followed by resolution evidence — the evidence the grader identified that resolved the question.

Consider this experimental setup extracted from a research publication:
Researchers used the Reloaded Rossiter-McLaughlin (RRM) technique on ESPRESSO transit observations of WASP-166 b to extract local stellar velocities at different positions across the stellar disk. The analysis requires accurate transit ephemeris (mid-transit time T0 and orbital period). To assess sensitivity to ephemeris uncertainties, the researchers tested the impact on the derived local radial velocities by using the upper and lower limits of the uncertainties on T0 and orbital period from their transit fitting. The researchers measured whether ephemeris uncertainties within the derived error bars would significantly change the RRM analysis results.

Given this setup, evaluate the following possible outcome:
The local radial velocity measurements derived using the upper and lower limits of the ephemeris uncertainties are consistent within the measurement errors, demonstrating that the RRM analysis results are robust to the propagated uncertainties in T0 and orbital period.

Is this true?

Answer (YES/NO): YES